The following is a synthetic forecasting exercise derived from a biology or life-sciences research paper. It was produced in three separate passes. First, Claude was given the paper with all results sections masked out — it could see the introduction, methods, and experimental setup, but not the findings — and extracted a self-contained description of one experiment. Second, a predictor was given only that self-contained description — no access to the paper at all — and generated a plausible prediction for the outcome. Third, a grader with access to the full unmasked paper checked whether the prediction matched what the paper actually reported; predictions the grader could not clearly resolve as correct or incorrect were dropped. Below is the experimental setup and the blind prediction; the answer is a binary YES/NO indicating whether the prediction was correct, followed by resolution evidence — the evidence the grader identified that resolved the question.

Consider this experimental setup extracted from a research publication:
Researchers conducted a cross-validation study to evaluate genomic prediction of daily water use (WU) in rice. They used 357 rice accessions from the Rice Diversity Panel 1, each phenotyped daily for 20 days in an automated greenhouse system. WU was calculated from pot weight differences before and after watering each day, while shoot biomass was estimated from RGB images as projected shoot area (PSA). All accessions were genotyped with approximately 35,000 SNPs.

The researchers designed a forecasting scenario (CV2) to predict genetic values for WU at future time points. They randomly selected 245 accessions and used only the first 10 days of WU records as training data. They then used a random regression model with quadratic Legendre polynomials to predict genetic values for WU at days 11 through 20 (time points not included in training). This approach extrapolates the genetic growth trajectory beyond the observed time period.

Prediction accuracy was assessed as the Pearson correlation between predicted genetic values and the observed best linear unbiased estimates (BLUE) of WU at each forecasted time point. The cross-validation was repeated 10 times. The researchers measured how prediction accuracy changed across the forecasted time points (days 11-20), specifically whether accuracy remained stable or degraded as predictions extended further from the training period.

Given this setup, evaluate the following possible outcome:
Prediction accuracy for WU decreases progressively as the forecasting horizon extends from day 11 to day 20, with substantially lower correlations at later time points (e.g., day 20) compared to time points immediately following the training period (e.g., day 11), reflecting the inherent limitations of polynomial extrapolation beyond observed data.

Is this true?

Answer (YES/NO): NO